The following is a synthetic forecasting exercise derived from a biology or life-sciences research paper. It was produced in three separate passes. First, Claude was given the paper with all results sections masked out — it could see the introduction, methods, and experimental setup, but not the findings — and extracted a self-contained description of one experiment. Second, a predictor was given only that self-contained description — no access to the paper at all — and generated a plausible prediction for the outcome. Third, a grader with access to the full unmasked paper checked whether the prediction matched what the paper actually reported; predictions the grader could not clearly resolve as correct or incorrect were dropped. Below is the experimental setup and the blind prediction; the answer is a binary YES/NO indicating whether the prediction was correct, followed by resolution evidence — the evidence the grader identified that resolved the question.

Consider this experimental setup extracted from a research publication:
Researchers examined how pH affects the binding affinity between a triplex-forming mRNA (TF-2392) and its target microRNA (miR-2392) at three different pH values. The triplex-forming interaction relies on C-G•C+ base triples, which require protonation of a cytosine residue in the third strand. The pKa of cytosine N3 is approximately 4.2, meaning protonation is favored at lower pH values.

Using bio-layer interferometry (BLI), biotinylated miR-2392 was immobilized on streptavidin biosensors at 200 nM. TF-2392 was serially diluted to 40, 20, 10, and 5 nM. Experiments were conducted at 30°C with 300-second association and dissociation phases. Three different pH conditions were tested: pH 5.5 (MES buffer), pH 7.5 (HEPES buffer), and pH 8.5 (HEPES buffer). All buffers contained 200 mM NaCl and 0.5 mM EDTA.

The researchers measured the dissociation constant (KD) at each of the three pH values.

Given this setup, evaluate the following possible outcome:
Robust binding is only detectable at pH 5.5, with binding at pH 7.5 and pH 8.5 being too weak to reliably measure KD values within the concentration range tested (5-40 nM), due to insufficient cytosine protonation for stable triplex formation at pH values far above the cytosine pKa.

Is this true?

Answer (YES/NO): NO